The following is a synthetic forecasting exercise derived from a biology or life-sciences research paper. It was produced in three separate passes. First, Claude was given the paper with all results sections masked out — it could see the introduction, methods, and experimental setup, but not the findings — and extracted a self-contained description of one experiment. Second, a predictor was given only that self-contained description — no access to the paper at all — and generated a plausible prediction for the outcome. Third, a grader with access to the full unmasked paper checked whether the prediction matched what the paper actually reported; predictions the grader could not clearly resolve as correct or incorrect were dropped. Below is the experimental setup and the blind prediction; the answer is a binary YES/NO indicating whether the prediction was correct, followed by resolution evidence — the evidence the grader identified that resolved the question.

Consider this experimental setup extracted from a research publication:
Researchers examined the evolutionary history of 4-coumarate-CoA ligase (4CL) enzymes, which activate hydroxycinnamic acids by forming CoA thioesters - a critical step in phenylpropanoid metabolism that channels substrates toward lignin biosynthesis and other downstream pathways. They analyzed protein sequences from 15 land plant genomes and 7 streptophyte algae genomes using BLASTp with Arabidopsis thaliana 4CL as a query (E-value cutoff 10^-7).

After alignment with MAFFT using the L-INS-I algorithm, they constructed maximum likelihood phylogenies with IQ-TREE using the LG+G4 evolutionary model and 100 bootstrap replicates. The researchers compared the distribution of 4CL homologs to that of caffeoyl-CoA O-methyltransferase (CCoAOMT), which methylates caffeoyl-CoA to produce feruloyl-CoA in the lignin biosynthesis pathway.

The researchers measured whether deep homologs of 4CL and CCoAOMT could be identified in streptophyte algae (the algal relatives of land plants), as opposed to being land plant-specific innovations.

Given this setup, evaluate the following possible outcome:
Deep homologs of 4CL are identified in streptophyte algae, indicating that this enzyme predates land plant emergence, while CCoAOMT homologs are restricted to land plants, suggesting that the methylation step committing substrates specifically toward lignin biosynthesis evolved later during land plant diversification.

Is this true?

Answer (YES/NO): NO